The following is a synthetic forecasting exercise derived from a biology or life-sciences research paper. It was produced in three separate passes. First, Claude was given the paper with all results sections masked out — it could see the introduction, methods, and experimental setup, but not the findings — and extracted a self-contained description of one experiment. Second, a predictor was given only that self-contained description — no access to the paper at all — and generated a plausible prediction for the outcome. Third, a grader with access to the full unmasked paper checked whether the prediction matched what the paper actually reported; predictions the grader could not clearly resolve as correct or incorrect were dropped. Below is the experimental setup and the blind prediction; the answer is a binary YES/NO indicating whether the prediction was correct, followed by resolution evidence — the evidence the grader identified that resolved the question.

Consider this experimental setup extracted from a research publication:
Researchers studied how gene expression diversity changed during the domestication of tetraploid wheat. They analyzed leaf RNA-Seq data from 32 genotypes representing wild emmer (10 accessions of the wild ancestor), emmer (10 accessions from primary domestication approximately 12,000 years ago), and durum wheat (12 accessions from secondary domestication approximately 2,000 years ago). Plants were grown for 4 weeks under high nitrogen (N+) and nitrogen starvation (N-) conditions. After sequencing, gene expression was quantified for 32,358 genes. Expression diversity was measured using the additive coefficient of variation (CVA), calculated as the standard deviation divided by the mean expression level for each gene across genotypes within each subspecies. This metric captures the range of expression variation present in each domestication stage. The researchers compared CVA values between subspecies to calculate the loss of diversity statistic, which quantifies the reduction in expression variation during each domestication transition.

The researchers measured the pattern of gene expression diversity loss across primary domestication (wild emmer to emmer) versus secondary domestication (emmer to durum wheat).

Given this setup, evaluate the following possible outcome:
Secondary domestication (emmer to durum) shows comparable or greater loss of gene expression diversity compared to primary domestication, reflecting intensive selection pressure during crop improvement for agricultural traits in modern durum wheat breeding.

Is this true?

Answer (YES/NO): NO